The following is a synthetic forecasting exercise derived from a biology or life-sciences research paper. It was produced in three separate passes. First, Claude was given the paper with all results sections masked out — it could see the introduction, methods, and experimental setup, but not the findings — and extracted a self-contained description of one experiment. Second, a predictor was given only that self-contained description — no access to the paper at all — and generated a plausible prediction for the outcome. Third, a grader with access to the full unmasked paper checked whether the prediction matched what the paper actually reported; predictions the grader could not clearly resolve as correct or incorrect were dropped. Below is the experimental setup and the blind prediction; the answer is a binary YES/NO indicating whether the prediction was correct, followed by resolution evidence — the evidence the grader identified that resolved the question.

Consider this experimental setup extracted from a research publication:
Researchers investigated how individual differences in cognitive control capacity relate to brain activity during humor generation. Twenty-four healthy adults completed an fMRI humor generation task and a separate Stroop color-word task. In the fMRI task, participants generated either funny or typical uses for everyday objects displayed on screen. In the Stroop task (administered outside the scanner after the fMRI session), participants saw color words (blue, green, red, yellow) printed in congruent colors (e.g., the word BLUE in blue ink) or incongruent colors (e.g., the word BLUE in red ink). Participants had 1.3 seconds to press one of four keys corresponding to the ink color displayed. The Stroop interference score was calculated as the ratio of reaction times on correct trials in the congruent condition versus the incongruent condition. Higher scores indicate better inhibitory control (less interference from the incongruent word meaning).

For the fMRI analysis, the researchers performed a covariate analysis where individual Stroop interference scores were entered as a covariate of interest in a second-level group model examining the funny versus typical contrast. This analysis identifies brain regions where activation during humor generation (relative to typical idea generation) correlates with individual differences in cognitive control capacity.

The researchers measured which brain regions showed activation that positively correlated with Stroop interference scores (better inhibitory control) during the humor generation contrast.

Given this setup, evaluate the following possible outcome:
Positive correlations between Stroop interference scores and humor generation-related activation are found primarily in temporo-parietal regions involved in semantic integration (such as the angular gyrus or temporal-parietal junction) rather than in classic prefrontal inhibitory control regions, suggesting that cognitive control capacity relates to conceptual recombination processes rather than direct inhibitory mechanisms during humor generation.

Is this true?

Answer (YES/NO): NO